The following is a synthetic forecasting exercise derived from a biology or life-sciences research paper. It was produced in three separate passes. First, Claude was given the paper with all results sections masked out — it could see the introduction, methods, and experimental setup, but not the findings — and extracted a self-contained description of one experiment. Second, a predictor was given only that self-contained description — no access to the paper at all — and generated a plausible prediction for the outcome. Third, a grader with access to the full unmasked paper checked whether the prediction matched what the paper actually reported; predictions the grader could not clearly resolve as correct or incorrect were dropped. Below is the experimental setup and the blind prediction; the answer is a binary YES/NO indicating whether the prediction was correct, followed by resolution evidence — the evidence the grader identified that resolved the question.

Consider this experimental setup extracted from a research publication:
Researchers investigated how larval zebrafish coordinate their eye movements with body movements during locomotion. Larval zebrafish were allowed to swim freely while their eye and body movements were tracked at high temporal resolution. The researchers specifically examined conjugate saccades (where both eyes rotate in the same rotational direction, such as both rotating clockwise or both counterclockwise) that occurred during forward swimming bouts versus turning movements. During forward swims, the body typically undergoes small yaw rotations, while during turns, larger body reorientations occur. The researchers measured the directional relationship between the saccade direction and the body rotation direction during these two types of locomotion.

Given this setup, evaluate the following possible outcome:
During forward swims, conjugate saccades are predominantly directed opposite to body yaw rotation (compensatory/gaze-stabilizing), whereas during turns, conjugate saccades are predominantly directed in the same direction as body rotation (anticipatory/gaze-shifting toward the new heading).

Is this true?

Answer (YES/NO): YES